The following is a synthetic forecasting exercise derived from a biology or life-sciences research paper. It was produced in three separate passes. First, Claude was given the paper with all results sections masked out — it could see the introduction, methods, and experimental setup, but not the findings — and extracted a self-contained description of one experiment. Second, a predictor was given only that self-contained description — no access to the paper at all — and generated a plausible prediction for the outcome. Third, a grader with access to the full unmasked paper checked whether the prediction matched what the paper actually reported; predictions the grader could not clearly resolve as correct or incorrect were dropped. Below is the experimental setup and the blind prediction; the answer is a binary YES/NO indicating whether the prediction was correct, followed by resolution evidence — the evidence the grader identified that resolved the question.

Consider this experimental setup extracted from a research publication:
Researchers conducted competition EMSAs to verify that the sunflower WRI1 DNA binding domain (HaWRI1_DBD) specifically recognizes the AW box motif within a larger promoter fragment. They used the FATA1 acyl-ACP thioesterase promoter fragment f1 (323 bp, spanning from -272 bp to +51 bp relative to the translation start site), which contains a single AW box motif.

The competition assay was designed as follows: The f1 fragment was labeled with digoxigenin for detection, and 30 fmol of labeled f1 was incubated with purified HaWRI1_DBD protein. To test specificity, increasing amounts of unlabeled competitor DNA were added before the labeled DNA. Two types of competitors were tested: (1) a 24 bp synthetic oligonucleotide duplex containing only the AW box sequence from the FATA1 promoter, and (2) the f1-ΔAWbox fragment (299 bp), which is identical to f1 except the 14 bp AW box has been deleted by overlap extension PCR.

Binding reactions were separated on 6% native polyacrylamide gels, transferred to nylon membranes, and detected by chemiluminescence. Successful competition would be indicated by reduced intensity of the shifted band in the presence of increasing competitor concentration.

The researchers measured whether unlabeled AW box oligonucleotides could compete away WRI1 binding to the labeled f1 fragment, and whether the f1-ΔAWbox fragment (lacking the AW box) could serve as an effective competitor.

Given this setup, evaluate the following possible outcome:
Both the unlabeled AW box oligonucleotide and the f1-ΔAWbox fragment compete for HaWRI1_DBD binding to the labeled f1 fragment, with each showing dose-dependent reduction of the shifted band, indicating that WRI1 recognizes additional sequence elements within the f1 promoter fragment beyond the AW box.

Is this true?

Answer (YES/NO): NO